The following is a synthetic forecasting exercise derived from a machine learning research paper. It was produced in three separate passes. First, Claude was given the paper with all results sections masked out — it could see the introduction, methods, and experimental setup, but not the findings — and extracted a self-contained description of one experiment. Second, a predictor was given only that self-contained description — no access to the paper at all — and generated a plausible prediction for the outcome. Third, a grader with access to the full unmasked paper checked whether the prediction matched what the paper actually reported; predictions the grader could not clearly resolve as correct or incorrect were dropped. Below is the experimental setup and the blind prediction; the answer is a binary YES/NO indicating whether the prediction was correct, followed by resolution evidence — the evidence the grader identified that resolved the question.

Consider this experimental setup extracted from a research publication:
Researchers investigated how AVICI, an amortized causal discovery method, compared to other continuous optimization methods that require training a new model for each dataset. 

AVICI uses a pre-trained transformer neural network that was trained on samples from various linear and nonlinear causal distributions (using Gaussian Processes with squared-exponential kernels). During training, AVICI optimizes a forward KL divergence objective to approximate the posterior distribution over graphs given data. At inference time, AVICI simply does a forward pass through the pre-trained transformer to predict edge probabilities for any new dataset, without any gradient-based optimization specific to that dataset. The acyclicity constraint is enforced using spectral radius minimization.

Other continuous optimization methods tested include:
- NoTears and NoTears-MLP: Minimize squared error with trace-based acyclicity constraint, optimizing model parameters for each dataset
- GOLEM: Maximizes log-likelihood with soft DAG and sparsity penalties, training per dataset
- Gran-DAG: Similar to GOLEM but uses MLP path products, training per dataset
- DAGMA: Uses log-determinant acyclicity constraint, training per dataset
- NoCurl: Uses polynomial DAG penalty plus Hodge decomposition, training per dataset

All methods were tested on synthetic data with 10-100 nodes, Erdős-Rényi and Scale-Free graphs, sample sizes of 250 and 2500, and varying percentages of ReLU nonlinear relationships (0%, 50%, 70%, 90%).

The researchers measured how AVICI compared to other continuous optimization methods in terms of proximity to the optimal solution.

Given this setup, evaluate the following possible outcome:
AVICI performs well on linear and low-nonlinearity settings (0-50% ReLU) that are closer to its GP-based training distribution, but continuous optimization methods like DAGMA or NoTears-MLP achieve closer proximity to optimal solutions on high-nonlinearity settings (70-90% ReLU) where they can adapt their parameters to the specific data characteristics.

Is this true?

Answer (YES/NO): NO